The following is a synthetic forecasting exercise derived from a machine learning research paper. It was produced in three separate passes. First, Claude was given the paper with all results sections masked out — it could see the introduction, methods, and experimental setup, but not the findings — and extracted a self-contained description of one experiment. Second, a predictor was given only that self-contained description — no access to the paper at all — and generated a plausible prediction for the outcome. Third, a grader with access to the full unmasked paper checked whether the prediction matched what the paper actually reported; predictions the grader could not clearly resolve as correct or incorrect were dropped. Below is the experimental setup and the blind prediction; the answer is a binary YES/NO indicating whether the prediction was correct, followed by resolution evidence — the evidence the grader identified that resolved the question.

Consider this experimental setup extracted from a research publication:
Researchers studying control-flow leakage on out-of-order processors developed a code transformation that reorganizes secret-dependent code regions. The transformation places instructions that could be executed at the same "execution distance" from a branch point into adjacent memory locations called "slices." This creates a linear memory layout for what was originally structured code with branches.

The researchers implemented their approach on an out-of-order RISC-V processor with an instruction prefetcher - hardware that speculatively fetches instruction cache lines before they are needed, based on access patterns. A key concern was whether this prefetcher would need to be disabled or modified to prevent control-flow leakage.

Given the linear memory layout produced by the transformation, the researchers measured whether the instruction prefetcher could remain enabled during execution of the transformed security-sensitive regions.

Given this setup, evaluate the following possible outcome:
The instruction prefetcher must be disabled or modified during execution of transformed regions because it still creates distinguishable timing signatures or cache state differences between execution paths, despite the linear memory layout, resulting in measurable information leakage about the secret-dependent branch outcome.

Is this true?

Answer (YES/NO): NO